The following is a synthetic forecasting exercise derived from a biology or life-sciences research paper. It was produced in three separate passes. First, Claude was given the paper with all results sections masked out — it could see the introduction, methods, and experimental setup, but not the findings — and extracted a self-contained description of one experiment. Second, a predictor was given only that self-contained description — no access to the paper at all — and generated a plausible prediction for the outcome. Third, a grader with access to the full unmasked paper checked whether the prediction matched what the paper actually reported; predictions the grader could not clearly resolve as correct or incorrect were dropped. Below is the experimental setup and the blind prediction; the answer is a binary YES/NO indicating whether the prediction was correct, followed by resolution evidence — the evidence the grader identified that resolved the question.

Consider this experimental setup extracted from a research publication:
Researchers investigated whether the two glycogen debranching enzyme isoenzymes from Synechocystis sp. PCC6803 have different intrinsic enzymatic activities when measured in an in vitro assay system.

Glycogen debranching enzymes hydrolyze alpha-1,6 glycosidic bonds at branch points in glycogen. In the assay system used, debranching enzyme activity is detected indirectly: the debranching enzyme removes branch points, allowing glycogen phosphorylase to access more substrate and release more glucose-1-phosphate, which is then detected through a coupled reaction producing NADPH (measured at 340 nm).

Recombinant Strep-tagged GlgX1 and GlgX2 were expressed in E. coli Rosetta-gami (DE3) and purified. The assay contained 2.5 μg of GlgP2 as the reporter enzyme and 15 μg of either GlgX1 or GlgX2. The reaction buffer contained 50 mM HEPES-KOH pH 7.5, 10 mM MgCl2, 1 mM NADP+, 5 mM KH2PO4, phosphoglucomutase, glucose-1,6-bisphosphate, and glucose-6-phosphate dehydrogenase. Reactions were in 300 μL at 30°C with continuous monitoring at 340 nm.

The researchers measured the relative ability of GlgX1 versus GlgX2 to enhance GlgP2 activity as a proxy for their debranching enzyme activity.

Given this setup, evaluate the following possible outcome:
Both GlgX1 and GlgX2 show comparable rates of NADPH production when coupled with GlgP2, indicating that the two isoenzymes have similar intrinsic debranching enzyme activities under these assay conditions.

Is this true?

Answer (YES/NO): NO